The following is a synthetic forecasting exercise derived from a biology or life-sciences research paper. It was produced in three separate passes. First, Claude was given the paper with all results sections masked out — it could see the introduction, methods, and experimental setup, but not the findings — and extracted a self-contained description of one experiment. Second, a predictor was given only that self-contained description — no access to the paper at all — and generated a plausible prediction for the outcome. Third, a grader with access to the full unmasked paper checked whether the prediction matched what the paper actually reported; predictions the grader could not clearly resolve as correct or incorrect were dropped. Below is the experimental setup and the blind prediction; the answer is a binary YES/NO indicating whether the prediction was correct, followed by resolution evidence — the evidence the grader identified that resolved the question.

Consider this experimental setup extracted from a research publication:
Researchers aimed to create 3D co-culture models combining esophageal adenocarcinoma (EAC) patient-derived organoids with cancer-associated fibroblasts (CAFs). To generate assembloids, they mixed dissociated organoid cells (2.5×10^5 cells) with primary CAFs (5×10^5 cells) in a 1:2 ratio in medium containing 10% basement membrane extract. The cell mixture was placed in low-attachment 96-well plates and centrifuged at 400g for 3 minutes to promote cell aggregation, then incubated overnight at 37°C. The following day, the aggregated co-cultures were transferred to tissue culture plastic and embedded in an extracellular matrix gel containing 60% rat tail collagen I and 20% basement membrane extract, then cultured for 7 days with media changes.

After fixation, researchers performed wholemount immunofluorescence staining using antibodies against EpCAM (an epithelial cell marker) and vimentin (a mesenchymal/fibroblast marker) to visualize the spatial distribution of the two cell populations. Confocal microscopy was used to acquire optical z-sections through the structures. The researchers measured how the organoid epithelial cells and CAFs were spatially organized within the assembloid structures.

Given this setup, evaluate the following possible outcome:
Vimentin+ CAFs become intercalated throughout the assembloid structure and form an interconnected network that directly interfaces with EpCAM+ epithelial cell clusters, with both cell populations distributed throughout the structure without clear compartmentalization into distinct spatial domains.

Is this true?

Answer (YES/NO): NO